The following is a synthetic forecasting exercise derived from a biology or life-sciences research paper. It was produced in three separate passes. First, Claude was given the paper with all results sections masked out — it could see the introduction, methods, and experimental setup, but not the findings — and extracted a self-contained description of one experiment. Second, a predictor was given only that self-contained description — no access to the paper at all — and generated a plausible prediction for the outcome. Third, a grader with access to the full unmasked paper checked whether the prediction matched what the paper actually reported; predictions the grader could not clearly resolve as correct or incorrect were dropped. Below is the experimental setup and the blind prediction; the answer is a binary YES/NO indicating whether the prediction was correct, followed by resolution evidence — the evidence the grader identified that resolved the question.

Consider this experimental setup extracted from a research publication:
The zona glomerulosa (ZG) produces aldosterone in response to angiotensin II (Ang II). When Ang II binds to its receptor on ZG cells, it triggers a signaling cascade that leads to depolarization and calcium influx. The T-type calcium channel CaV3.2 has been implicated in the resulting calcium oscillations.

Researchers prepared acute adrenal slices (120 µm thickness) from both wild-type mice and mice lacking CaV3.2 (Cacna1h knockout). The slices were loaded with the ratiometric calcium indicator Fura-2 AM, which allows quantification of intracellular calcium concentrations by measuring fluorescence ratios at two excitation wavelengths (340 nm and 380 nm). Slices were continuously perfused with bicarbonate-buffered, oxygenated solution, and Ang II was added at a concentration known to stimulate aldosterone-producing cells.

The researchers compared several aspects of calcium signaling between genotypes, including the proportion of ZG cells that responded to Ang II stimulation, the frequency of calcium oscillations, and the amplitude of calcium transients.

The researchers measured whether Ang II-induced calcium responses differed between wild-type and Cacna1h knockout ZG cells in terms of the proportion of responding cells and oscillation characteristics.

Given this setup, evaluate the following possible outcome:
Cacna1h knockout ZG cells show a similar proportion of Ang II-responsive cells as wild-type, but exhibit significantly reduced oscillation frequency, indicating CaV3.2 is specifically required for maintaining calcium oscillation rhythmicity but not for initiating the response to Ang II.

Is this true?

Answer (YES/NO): NO